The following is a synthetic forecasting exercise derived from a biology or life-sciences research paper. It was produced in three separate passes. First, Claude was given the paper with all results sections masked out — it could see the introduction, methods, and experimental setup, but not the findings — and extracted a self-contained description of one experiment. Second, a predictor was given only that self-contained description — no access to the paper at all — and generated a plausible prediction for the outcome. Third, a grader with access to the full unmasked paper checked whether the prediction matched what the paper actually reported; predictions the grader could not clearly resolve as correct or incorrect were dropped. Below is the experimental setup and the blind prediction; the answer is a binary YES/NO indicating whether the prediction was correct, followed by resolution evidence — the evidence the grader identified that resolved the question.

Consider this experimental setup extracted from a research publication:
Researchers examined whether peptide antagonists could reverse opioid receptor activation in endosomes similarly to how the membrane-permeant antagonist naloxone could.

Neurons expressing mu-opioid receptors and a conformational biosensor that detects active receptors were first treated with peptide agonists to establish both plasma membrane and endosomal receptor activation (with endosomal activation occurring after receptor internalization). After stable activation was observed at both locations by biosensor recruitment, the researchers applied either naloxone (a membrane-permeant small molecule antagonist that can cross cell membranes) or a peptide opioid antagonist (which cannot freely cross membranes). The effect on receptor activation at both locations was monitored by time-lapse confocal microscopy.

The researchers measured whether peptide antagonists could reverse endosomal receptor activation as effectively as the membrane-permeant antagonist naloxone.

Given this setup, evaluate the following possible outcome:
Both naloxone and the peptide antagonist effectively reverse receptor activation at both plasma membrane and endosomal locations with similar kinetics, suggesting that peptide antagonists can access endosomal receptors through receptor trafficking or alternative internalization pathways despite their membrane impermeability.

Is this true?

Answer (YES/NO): NO